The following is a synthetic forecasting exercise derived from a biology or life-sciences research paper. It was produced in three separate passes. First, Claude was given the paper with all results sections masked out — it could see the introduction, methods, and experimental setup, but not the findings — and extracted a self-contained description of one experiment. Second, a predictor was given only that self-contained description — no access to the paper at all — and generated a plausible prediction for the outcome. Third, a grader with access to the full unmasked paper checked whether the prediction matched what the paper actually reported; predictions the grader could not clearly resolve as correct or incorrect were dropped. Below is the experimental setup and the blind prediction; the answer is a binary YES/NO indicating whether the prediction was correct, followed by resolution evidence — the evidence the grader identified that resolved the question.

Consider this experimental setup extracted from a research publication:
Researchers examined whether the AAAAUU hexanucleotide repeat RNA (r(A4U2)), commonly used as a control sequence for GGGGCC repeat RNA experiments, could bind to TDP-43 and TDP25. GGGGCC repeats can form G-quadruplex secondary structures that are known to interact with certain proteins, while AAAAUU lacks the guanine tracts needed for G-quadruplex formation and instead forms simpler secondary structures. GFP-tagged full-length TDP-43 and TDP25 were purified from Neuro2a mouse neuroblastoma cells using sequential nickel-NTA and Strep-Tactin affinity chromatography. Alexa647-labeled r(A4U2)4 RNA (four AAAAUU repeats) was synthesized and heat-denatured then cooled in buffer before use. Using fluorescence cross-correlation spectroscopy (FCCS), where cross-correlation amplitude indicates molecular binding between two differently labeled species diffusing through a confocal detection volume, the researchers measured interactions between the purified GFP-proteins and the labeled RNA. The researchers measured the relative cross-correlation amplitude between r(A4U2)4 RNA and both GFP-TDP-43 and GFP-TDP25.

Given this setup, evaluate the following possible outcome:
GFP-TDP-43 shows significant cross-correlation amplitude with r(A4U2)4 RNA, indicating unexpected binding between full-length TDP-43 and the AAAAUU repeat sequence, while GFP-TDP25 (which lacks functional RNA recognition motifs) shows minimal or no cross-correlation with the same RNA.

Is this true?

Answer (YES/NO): NO